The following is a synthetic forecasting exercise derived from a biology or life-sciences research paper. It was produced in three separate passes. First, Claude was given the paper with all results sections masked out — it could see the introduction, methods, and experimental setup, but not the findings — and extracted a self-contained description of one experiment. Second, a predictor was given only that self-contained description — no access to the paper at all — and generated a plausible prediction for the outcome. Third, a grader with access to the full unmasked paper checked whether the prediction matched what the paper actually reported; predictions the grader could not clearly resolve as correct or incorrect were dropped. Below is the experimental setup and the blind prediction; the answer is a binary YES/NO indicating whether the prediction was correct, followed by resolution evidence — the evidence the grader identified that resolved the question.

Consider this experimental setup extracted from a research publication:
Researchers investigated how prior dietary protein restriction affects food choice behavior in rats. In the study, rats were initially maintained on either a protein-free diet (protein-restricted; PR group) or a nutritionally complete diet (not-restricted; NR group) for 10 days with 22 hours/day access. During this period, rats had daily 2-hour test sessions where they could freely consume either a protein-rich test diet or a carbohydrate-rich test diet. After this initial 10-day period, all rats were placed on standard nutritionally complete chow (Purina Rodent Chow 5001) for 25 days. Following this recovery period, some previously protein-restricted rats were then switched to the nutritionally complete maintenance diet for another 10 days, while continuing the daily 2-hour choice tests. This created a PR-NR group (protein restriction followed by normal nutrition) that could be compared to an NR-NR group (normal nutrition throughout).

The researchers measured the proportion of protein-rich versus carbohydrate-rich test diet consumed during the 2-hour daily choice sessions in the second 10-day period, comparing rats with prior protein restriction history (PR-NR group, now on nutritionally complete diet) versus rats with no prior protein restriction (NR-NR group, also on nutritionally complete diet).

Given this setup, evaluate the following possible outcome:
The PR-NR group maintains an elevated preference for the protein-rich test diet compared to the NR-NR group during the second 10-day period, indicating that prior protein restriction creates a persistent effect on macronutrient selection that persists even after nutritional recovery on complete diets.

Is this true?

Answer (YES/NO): YES